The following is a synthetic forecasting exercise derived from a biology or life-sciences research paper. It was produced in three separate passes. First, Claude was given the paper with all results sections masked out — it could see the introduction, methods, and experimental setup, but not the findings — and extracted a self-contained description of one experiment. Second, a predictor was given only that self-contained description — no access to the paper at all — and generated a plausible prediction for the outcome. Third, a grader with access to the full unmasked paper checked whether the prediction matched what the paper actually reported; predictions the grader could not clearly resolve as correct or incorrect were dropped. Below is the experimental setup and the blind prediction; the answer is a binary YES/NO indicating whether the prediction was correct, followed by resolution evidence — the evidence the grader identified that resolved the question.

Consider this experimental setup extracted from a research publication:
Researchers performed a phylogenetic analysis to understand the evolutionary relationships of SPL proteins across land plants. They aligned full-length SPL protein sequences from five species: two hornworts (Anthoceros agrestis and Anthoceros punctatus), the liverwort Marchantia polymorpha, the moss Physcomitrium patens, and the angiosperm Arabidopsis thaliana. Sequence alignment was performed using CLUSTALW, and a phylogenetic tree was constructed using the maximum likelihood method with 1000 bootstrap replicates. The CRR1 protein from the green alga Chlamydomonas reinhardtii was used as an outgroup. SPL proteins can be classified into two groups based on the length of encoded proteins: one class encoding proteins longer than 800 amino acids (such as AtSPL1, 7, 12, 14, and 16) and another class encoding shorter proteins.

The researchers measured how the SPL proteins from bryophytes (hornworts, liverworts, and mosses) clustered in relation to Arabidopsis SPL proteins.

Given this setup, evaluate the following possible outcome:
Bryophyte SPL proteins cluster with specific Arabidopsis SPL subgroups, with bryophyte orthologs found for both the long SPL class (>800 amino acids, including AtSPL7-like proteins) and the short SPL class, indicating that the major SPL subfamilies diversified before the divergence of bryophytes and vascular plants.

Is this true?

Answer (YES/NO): YES